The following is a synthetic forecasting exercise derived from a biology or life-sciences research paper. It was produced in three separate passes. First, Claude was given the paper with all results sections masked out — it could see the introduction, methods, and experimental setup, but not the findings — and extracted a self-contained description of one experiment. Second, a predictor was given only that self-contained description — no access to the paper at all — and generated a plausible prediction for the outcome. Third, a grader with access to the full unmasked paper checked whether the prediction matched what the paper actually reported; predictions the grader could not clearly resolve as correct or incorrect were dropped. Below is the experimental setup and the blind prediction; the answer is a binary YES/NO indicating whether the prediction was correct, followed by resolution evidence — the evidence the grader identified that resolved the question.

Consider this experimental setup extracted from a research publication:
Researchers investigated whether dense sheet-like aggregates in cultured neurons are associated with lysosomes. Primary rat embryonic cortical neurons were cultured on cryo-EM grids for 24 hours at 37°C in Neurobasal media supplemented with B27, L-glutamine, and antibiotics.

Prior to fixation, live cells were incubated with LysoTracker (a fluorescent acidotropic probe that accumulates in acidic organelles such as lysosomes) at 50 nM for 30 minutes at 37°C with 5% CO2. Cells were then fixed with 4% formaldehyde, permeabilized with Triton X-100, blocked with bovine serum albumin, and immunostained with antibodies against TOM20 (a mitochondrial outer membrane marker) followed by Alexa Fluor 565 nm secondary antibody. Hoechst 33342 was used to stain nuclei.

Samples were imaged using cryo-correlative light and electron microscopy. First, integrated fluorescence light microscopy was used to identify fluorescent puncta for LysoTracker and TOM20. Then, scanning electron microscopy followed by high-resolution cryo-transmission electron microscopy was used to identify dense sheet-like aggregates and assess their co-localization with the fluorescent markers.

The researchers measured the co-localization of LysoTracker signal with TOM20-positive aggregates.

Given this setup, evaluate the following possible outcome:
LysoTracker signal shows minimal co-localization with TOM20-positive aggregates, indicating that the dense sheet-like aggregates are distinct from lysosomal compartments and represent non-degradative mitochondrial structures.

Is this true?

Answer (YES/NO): YES